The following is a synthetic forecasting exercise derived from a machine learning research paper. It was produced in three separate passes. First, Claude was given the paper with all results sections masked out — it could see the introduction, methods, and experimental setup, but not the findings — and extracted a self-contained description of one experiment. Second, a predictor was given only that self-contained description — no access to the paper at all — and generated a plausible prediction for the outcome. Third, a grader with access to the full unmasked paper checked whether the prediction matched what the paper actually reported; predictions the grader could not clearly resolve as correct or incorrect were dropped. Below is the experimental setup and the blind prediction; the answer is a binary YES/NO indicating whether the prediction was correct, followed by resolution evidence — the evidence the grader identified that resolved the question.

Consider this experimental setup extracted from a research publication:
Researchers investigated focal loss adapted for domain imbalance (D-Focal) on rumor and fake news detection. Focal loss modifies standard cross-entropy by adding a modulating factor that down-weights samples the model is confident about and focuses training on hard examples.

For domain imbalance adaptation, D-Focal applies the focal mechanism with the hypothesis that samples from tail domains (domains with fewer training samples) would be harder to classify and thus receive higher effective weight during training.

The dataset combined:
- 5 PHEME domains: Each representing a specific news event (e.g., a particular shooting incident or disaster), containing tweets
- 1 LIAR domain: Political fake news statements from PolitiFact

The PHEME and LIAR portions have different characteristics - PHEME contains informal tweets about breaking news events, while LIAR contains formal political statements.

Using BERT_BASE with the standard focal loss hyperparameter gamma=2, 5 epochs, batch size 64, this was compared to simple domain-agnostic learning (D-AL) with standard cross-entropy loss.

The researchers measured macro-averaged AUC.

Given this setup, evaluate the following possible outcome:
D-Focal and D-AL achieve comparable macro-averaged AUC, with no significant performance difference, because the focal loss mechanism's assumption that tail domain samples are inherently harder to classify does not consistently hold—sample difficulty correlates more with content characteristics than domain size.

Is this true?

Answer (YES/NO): NO